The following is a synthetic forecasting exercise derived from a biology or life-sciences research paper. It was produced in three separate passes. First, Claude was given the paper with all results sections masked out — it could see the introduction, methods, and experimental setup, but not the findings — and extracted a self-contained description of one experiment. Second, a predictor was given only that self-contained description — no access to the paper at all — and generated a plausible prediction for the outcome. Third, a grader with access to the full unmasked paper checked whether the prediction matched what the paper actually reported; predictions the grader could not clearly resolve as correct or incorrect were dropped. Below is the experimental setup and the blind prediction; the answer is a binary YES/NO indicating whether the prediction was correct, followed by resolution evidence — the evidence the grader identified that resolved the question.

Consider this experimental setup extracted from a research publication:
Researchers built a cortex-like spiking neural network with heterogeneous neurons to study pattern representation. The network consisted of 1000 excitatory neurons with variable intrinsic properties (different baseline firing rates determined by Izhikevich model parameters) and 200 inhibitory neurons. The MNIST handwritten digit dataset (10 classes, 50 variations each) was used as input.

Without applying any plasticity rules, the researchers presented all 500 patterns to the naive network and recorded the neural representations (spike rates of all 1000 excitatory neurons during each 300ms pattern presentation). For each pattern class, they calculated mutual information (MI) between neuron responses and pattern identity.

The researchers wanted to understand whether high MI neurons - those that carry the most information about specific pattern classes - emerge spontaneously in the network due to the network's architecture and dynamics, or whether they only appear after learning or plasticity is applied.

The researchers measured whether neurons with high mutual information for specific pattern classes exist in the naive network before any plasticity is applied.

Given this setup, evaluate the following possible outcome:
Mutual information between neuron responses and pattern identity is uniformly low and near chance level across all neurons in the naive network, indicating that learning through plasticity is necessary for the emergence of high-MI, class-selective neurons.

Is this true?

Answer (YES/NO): NO